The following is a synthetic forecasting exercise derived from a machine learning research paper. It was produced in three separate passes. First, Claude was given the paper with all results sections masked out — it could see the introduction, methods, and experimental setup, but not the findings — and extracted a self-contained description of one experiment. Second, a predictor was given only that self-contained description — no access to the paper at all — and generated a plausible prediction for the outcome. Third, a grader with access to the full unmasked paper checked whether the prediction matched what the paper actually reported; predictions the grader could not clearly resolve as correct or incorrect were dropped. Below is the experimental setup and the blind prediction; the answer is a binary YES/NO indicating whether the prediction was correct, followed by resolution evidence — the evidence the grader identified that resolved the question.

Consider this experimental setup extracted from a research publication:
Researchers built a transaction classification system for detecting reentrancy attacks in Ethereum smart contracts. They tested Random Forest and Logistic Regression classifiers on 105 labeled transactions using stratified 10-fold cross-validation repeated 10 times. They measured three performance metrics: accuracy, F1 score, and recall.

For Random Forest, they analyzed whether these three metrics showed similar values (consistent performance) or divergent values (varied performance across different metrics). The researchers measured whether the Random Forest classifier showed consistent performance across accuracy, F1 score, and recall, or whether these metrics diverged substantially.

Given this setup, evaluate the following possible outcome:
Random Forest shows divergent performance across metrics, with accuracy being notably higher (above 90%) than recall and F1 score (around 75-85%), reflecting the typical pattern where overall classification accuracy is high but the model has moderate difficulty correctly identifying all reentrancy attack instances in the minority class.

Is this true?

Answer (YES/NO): NO